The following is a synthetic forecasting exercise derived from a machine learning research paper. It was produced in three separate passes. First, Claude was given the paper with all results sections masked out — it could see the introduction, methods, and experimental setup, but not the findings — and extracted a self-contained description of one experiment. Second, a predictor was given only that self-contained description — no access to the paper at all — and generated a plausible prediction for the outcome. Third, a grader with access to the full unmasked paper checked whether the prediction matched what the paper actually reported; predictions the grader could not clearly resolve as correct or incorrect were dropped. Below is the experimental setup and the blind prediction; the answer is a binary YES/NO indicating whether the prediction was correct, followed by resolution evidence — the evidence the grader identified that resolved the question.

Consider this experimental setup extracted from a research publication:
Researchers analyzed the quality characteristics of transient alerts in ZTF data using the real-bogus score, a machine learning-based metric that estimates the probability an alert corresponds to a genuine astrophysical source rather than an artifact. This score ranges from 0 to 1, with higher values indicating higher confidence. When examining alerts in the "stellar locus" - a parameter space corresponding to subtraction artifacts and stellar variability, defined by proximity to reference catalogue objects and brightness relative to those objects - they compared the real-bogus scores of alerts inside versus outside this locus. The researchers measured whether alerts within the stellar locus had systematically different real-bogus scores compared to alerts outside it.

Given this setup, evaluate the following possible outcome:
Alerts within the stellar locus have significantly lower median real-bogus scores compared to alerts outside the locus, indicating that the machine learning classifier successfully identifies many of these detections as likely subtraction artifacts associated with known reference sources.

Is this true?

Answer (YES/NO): YES